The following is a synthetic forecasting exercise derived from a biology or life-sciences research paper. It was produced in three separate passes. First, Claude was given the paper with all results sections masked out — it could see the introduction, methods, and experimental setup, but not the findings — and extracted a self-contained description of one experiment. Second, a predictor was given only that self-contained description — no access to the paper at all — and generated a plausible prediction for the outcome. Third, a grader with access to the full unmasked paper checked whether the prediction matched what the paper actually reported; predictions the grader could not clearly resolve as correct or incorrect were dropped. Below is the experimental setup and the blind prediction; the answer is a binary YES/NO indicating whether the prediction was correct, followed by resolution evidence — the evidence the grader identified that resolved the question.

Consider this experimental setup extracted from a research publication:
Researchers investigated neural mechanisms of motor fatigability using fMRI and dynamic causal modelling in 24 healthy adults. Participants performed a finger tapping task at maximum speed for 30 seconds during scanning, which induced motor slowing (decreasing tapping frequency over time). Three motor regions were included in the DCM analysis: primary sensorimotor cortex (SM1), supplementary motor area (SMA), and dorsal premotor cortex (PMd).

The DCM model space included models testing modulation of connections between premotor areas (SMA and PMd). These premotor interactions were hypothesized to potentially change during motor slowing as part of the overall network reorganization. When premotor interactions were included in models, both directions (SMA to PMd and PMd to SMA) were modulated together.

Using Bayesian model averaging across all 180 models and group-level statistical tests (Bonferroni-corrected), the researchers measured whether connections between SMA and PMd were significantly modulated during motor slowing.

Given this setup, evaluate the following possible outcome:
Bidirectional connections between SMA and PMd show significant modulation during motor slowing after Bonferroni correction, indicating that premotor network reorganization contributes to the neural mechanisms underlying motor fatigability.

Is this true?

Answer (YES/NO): NO